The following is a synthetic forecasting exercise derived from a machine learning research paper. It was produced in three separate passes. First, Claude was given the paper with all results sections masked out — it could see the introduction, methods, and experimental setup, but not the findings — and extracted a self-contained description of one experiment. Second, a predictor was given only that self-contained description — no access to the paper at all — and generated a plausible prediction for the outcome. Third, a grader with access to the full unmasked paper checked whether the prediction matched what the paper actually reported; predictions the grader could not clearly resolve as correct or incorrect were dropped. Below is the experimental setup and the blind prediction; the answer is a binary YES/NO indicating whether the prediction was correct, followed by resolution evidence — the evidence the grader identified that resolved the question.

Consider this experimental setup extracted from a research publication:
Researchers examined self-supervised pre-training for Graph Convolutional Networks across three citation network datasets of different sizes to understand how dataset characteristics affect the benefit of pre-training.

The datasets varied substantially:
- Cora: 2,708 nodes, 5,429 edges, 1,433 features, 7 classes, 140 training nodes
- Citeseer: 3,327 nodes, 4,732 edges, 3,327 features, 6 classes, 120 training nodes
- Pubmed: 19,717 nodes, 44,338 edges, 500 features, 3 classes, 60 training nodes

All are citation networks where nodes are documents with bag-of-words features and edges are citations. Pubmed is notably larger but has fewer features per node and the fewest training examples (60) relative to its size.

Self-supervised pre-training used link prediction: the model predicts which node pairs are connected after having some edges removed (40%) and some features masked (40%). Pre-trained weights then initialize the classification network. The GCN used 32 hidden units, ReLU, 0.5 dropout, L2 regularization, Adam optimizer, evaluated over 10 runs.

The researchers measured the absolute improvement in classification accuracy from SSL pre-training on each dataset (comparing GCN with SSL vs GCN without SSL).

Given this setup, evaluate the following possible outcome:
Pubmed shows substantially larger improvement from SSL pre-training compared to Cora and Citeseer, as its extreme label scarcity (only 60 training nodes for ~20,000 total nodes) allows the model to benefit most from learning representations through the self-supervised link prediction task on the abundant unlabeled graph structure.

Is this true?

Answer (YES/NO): NO